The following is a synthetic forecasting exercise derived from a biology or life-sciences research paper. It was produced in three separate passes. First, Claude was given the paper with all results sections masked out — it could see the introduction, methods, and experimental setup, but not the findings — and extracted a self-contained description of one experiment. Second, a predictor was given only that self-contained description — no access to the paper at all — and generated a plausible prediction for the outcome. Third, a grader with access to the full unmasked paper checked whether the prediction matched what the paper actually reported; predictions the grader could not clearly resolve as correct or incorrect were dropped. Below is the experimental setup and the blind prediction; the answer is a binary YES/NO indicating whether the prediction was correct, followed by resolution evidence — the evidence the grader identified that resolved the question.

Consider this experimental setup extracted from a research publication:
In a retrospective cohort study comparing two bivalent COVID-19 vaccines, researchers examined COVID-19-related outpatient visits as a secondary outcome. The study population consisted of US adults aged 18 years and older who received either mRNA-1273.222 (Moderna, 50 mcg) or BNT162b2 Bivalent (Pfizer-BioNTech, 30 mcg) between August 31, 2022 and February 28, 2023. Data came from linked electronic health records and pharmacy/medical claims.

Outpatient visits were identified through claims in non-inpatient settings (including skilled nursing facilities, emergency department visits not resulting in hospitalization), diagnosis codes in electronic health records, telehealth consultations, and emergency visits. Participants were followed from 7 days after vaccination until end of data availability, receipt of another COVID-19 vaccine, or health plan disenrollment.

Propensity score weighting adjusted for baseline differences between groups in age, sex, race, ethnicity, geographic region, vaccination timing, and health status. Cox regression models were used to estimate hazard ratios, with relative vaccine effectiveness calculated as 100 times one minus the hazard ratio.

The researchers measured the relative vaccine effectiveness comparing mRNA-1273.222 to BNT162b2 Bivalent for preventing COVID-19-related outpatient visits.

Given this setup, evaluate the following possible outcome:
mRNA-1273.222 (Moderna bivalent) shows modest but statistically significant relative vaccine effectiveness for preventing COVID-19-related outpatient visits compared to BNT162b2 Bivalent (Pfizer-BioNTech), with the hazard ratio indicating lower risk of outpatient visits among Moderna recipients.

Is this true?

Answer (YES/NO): YES